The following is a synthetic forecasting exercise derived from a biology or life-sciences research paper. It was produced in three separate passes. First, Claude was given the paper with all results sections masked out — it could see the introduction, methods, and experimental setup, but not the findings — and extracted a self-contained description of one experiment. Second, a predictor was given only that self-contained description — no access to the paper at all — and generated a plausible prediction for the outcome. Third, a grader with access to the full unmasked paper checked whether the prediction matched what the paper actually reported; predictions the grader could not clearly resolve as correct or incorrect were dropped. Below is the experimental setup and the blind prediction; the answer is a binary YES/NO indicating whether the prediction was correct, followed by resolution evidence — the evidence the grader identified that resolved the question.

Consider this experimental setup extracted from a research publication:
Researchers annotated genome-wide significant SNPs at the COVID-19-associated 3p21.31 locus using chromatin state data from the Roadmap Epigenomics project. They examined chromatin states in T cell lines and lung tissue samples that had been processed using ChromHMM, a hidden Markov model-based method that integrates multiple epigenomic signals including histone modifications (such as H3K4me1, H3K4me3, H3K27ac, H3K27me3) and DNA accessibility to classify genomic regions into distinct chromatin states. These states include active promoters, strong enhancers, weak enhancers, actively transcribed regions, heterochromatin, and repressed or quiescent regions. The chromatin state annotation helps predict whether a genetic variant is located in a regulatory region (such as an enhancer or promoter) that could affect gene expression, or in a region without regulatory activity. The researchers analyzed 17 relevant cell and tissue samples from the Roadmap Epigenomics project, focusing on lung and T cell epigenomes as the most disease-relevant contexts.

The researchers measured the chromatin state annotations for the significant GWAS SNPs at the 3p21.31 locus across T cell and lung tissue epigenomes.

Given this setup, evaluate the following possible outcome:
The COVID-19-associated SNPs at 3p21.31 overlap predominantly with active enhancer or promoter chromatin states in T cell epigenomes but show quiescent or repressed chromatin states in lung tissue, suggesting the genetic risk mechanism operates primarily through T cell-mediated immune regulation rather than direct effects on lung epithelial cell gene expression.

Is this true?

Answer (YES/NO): NO